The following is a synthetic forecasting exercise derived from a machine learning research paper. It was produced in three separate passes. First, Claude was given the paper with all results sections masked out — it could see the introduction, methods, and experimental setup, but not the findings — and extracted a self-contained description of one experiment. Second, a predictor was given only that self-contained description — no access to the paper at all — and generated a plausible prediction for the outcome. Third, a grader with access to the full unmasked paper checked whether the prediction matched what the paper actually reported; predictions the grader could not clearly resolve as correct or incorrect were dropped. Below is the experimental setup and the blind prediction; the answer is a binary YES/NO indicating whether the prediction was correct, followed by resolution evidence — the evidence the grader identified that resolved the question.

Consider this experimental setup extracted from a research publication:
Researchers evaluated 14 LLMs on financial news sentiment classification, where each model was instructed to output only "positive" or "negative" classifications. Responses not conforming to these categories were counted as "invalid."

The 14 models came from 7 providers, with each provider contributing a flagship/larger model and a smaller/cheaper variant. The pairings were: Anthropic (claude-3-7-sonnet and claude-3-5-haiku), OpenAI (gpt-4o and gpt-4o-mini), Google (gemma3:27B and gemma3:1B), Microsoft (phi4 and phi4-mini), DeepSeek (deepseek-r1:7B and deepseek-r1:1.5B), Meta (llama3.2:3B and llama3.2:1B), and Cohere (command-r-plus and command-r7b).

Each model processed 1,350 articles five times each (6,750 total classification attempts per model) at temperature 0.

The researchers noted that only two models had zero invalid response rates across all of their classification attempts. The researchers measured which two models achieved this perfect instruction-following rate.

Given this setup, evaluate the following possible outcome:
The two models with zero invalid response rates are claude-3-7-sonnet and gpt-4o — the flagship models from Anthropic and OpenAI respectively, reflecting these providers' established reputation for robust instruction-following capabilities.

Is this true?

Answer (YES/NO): NO